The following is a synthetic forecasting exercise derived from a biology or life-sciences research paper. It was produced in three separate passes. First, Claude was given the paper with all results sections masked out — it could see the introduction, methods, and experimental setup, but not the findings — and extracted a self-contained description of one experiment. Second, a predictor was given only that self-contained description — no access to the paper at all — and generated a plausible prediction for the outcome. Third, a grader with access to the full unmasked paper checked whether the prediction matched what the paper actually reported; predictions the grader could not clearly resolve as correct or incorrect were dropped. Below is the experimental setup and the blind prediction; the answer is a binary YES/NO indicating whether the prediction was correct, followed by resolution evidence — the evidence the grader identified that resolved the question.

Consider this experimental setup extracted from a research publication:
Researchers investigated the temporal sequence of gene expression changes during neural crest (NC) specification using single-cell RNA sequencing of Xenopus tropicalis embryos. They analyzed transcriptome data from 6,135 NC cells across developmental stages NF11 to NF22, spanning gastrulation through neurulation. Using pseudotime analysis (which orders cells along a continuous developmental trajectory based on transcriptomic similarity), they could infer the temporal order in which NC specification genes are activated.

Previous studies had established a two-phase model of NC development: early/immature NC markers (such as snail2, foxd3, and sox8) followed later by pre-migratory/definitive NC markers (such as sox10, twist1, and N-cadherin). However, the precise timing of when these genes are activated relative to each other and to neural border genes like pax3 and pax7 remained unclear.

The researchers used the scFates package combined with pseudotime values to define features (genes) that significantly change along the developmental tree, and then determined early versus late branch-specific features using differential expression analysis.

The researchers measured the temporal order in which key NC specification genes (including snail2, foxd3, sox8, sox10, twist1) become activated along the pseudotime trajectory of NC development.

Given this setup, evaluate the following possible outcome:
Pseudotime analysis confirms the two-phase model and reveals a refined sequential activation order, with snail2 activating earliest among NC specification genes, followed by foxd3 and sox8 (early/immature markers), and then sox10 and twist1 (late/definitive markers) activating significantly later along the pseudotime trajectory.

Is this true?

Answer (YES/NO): NO